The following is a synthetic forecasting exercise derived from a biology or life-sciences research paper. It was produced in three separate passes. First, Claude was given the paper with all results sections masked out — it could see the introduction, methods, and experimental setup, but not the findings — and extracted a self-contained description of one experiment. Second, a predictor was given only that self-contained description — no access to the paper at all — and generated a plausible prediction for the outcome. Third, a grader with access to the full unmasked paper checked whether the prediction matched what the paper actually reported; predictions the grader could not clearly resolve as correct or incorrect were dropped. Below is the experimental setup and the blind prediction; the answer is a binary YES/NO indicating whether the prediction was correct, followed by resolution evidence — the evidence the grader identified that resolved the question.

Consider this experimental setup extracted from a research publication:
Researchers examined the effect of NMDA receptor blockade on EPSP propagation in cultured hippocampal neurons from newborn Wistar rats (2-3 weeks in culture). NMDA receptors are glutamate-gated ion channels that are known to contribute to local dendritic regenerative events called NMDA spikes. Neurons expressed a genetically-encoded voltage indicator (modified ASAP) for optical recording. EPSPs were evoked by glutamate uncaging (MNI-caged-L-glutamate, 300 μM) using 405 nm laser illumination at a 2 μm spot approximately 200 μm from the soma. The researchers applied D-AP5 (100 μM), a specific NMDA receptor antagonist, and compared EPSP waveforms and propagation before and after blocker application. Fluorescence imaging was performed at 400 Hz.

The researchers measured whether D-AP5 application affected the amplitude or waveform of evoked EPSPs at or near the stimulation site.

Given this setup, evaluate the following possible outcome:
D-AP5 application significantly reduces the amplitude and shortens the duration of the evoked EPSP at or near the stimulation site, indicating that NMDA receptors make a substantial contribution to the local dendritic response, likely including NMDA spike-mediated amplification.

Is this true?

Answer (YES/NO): NO